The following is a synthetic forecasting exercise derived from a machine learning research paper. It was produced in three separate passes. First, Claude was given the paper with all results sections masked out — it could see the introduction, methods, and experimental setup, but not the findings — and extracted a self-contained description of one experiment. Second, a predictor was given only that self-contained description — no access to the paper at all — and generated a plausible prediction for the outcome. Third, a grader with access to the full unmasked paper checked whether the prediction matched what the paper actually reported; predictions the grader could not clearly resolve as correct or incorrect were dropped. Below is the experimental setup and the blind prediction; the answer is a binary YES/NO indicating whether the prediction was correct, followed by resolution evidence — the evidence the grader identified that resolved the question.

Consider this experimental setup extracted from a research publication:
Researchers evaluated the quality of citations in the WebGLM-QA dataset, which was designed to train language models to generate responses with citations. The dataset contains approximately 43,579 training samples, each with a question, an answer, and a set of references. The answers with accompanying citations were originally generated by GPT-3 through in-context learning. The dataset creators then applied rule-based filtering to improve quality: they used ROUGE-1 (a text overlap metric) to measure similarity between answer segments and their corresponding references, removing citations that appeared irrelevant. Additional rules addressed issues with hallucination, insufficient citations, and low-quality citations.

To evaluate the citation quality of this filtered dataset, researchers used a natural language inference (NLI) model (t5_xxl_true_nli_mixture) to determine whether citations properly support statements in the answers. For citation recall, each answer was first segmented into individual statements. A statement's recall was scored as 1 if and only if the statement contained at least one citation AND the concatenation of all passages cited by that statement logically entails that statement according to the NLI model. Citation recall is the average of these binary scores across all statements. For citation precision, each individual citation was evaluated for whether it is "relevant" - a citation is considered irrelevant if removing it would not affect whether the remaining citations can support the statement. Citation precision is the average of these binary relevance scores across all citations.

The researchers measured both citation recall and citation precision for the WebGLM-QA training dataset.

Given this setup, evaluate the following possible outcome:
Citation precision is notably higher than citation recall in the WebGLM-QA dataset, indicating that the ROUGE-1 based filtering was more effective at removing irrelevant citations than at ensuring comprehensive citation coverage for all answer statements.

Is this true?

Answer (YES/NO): NO